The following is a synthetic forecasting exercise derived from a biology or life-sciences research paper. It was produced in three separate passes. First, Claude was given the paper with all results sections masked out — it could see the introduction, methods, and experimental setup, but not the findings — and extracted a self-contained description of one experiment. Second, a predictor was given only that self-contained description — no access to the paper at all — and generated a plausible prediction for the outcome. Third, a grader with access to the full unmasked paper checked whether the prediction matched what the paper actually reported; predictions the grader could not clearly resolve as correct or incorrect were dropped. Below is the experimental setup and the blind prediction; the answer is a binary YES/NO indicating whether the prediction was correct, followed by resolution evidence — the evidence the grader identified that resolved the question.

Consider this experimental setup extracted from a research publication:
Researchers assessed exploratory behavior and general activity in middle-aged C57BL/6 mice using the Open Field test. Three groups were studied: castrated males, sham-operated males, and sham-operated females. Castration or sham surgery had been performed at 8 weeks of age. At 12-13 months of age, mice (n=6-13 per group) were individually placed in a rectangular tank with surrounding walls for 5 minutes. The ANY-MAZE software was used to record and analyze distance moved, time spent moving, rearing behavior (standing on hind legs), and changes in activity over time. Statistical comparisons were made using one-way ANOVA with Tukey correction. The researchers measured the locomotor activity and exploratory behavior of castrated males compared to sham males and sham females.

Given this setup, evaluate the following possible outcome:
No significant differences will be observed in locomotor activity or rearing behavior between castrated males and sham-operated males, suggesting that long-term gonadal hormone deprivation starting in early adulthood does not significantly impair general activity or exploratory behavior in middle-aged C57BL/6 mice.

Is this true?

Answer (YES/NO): YES